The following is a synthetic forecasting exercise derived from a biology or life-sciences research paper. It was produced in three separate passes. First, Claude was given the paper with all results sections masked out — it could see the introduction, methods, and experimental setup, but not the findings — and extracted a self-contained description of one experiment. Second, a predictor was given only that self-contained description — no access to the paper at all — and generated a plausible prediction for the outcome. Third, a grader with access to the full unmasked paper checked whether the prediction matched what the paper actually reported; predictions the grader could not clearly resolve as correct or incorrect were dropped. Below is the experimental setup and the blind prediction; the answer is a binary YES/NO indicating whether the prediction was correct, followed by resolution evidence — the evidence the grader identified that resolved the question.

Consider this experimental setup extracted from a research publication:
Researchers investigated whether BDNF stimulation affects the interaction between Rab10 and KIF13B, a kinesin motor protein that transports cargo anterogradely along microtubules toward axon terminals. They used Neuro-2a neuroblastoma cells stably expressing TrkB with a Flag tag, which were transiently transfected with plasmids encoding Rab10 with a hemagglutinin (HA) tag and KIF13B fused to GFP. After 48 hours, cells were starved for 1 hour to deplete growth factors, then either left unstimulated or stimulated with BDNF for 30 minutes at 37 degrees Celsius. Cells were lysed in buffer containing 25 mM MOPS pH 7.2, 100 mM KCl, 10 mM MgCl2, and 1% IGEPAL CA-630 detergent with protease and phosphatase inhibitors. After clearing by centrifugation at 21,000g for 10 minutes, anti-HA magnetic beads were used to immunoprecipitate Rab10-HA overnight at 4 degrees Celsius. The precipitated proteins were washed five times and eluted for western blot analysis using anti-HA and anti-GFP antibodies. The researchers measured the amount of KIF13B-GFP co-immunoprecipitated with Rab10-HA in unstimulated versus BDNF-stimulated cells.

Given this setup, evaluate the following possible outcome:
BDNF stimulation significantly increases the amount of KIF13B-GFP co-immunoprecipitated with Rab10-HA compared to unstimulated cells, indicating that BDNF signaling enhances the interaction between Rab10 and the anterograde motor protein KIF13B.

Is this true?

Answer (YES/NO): YES